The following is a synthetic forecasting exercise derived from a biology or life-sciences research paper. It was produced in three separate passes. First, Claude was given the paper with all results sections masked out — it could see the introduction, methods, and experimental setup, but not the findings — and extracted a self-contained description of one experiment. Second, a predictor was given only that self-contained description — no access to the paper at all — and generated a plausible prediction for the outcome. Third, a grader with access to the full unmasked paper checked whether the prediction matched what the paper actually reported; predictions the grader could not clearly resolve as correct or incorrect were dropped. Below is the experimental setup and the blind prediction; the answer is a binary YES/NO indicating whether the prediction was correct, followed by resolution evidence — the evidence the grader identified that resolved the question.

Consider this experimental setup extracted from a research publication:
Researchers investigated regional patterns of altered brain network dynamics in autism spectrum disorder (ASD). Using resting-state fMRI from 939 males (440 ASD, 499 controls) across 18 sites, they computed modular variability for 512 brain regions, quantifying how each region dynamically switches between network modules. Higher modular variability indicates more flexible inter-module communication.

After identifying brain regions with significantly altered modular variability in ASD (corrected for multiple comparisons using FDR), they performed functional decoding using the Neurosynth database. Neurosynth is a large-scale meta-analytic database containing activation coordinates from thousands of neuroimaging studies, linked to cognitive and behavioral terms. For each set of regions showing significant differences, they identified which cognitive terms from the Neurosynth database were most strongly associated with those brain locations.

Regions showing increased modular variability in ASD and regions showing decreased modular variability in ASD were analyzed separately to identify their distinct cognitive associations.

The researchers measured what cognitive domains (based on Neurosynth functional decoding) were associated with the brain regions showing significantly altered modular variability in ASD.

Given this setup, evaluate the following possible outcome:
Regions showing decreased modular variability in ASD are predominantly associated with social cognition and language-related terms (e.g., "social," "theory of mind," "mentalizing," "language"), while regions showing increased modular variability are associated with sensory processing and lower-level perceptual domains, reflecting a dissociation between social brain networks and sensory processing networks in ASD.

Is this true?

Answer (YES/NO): NO